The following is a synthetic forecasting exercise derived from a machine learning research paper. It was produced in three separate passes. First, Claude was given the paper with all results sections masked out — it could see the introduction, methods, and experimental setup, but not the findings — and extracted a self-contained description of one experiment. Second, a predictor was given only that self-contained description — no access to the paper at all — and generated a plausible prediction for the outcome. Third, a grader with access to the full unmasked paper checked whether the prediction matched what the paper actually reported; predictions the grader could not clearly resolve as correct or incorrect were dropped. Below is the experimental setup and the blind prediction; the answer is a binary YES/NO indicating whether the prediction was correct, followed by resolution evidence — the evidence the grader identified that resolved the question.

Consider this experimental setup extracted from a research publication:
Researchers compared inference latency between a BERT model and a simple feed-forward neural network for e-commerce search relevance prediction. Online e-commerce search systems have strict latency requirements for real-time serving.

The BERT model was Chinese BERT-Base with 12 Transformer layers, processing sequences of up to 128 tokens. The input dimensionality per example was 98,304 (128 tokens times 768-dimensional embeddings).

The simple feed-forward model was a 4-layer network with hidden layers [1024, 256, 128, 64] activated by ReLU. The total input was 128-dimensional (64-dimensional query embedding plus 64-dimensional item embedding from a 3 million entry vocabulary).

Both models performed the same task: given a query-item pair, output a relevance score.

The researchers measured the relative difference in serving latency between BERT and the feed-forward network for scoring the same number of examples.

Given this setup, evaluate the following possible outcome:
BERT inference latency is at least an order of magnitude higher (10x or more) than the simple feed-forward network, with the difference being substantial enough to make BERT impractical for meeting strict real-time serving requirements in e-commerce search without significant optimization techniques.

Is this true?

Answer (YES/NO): YES